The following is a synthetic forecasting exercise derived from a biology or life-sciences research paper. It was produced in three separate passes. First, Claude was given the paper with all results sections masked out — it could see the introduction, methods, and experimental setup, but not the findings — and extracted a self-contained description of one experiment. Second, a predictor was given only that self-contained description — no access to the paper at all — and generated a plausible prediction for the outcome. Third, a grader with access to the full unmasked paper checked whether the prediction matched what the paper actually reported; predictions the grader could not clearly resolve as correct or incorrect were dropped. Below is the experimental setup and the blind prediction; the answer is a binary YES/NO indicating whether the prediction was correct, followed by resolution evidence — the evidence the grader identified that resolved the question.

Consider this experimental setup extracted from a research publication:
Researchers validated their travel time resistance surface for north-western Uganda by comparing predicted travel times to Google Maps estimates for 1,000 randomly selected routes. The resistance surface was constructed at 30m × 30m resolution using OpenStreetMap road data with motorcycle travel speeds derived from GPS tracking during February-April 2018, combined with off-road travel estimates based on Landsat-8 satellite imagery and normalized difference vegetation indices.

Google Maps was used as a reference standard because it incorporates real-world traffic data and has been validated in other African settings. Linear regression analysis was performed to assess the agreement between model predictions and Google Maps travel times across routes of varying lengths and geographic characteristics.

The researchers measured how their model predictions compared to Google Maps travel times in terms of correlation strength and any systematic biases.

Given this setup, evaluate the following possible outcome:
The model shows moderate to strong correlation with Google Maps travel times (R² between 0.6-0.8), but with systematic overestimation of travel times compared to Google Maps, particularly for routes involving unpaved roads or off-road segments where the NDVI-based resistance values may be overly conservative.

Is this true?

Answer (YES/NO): NO